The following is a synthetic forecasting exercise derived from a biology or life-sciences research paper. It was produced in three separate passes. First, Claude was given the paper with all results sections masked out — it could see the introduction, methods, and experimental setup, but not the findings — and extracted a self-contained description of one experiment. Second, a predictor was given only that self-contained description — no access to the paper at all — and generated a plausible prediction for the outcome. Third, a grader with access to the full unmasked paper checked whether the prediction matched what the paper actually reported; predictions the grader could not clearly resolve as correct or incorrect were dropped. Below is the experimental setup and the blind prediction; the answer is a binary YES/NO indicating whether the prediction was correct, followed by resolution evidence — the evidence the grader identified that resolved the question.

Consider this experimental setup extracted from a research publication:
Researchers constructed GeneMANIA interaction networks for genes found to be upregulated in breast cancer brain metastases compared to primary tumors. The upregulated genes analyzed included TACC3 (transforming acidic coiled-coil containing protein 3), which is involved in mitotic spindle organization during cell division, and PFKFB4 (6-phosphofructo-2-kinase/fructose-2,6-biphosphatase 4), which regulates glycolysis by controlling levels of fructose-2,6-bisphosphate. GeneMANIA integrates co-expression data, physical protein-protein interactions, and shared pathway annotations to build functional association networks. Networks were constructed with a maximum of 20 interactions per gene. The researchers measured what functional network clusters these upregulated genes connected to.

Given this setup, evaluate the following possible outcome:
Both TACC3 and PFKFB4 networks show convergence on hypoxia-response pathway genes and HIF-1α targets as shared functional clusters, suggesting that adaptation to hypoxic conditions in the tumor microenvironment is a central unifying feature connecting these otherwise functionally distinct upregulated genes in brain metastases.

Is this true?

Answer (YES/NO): NO